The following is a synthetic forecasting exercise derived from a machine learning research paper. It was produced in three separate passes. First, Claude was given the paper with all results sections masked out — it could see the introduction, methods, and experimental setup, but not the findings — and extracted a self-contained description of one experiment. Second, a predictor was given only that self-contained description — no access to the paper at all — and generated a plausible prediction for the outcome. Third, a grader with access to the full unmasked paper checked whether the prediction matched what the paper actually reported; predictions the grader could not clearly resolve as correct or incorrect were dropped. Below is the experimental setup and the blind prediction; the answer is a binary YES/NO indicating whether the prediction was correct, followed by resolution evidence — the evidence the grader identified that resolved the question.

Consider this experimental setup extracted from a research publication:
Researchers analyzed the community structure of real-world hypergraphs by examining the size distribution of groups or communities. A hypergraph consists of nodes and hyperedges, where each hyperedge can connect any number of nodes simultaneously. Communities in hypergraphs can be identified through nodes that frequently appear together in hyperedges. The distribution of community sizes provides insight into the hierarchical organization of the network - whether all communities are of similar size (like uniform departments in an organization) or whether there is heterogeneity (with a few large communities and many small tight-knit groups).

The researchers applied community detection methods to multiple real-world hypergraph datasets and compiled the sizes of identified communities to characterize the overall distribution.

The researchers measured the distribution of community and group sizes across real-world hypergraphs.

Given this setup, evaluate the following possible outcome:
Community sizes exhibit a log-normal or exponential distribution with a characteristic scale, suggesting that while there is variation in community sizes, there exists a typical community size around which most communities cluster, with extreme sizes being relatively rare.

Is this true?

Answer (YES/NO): NO